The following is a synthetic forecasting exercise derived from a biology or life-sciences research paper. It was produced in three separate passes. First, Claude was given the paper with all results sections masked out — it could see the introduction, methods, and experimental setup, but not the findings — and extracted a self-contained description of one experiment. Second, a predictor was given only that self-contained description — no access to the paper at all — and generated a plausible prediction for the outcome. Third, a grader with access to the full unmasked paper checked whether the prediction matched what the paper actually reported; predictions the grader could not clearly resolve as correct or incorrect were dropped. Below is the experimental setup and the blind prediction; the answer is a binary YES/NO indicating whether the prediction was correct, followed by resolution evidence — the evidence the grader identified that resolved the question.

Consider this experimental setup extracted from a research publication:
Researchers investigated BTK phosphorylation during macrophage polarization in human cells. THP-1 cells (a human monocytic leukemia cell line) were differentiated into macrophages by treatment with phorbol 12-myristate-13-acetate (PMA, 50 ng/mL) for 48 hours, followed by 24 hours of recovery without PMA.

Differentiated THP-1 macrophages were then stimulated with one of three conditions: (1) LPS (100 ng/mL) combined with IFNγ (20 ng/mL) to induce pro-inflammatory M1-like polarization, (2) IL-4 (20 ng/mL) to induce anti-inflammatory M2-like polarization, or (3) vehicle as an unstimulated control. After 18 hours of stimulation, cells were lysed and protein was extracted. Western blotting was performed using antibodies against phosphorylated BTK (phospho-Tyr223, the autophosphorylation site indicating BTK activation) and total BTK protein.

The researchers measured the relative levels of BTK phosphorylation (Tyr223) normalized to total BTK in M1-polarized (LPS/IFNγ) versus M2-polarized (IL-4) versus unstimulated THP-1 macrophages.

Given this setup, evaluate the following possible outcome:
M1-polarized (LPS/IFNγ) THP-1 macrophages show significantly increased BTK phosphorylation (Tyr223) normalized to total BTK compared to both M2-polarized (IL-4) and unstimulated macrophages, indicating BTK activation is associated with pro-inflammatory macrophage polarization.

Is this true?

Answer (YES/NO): YES